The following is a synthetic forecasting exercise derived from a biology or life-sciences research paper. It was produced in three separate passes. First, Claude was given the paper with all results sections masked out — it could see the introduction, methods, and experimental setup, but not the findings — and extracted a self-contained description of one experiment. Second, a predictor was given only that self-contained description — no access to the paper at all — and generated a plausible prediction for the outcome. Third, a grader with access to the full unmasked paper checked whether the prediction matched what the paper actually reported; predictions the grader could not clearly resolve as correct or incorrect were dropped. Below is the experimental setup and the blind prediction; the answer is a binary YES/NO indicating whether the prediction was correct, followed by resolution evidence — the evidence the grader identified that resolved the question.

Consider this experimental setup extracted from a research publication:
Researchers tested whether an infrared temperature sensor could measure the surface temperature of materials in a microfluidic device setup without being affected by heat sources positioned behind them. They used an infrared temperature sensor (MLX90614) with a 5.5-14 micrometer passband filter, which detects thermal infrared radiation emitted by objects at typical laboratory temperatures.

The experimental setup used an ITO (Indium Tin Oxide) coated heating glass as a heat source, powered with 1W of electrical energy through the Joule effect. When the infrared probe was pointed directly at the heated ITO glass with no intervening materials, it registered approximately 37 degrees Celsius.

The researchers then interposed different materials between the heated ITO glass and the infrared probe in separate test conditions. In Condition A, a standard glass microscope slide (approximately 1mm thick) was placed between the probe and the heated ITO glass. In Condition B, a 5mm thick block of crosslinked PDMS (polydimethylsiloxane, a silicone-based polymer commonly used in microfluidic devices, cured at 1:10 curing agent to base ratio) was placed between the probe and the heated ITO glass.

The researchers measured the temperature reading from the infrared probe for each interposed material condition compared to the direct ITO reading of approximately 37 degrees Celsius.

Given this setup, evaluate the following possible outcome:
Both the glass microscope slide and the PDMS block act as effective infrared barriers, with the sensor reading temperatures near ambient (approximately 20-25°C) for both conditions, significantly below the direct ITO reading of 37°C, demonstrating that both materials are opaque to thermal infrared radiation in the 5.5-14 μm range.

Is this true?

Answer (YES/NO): YES